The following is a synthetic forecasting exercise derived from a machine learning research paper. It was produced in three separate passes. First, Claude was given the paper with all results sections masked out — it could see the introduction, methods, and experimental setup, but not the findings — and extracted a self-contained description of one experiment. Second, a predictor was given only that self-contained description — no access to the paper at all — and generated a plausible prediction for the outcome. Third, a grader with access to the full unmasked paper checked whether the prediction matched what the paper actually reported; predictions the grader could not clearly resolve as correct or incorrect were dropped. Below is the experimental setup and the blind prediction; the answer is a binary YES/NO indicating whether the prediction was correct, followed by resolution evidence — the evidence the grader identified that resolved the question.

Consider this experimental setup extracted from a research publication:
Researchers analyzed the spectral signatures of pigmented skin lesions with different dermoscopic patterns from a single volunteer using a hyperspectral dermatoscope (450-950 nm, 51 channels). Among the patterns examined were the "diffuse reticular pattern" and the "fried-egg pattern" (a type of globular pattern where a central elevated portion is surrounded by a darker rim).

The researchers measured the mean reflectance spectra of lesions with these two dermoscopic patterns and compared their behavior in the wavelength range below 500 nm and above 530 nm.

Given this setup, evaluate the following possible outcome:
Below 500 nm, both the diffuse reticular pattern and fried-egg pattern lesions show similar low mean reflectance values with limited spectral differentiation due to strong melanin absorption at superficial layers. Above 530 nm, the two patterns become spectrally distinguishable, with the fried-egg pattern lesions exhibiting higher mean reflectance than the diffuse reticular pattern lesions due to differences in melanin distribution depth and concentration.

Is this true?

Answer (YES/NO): NO